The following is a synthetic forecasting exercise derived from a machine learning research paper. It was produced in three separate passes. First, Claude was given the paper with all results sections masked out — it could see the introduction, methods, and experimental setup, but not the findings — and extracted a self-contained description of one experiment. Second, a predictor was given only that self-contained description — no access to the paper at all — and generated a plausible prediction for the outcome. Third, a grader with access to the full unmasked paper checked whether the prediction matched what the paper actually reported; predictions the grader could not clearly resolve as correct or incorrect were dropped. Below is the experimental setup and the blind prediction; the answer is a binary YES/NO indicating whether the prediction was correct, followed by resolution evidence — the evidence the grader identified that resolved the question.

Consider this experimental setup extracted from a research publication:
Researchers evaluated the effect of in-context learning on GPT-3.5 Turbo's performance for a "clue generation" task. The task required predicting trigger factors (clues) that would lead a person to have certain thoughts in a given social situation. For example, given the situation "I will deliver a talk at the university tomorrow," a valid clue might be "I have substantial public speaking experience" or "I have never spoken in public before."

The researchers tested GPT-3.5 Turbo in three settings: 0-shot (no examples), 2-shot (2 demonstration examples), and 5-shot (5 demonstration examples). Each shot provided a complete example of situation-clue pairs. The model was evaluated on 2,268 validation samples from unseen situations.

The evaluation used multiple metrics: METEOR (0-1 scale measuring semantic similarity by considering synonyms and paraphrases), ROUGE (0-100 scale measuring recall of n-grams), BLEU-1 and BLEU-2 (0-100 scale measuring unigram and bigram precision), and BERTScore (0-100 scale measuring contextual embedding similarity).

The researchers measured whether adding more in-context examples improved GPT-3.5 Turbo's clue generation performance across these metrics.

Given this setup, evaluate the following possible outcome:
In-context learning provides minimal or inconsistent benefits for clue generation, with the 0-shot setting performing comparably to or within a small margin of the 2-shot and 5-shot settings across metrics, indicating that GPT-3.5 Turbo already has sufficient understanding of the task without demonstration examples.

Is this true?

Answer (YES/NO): NO